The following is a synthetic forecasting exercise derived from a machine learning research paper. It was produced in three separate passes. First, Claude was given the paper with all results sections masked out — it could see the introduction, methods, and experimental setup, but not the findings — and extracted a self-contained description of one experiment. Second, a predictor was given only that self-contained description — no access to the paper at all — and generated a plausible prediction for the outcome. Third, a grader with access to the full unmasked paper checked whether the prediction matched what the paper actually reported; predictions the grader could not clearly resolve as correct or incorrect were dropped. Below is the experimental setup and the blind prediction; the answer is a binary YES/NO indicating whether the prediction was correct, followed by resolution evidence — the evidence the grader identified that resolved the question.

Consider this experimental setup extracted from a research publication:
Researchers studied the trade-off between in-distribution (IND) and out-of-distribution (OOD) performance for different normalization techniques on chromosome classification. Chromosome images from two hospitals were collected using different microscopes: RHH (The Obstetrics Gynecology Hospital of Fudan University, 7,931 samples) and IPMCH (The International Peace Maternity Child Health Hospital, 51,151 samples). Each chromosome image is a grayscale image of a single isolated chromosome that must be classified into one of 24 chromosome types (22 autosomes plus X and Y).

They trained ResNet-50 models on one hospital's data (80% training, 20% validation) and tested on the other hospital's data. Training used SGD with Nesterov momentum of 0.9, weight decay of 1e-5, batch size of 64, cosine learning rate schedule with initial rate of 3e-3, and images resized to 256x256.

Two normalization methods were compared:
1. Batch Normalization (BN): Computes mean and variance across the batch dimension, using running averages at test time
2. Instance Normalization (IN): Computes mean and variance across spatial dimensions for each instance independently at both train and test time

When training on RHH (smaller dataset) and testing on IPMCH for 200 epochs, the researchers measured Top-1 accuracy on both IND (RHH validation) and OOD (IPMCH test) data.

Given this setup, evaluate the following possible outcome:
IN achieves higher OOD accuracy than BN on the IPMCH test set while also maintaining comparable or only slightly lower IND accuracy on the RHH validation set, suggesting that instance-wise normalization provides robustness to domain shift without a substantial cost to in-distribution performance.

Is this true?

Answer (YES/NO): YES